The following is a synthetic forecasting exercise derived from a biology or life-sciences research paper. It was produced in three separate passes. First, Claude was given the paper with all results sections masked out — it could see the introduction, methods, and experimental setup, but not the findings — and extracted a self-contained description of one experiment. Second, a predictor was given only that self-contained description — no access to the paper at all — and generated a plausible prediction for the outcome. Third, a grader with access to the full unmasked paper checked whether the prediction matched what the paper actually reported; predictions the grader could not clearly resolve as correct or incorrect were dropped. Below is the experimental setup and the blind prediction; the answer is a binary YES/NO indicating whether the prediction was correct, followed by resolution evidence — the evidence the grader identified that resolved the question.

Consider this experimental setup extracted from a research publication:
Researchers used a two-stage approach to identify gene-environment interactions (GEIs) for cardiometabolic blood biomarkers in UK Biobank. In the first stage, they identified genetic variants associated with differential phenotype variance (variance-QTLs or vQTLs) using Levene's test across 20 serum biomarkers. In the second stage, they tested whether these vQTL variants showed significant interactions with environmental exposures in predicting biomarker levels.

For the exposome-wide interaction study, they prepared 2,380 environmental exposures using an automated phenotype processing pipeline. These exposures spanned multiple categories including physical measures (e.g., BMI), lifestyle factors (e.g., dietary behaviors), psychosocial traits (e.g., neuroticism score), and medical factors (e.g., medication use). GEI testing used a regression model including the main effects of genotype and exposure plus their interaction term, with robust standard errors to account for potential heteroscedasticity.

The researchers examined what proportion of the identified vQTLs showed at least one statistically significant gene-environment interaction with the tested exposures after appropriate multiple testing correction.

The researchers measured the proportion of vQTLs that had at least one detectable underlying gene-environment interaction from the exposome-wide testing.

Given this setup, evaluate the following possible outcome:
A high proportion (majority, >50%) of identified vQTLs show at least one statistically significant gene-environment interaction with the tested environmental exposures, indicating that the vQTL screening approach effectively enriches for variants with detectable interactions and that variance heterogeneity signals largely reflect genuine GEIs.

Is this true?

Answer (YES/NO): NO